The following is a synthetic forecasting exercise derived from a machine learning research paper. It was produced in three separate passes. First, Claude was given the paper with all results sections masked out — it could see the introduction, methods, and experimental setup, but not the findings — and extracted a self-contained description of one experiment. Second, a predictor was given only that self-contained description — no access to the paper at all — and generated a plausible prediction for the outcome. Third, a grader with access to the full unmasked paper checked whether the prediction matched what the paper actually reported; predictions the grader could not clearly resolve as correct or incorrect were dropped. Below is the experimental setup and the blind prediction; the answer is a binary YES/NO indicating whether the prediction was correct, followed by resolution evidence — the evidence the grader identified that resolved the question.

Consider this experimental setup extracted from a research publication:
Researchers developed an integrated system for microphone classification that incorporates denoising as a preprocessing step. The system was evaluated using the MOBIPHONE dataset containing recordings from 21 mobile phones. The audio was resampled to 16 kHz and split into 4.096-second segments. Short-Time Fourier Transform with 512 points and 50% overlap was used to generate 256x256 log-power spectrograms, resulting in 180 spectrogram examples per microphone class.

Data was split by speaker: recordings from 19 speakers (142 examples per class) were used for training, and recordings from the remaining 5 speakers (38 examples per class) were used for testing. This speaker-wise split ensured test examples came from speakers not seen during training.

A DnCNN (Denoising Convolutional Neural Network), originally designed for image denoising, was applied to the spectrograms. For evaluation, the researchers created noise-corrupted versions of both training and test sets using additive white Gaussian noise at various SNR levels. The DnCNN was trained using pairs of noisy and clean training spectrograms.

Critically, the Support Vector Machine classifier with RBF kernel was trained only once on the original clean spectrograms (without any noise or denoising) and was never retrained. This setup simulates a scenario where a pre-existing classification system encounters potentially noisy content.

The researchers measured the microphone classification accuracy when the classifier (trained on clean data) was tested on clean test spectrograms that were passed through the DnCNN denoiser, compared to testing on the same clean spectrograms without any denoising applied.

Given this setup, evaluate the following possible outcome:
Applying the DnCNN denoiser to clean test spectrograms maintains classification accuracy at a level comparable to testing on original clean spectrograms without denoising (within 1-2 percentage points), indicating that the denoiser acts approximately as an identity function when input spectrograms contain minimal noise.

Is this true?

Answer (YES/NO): NO